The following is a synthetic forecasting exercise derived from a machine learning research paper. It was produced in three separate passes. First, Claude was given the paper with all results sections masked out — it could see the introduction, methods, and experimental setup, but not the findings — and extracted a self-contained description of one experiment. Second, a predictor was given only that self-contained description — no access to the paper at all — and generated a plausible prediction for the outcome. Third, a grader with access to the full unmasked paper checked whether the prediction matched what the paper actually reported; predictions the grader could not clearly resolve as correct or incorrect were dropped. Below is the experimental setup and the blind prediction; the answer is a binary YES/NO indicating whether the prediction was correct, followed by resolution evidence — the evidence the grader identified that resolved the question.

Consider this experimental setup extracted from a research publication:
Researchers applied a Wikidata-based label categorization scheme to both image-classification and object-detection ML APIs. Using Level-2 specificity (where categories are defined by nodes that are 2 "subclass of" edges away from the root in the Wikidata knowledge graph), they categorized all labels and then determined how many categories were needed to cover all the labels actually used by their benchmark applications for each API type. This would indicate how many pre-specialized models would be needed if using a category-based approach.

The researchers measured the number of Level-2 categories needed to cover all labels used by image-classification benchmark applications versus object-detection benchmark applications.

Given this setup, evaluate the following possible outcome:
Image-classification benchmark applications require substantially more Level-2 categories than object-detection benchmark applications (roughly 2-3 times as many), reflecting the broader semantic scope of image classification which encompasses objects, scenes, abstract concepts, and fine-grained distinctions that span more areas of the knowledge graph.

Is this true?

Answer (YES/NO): YES